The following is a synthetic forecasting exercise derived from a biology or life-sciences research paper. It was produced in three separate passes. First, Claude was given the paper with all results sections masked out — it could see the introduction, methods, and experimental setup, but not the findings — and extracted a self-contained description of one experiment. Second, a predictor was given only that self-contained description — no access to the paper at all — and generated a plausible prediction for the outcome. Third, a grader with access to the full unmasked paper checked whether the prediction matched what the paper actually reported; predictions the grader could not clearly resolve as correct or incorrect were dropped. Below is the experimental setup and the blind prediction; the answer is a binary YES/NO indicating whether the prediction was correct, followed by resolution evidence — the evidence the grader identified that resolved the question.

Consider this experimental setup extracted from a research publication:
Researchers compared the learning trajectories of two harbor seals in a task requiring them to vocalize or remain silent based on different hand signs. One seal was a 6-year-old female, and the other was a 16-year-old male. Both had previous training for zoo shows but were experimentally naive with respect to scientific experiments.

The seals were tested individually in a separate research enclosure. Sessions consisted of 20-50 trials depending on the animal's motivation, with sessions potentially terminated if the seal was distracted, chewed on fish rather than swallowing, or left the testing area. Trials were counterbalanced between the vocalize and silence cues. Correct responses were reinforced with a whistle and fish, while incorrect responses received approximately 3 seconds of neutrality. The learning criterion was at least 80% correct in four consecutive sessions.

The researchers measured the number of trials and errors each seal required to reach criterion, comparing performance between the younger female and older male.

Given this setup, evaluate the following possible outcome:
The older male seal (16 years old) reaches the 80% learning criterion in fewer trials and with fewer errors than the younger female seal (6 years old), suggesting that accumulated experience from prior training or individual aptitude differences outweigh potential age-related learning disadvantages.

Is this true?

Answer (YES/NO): NO